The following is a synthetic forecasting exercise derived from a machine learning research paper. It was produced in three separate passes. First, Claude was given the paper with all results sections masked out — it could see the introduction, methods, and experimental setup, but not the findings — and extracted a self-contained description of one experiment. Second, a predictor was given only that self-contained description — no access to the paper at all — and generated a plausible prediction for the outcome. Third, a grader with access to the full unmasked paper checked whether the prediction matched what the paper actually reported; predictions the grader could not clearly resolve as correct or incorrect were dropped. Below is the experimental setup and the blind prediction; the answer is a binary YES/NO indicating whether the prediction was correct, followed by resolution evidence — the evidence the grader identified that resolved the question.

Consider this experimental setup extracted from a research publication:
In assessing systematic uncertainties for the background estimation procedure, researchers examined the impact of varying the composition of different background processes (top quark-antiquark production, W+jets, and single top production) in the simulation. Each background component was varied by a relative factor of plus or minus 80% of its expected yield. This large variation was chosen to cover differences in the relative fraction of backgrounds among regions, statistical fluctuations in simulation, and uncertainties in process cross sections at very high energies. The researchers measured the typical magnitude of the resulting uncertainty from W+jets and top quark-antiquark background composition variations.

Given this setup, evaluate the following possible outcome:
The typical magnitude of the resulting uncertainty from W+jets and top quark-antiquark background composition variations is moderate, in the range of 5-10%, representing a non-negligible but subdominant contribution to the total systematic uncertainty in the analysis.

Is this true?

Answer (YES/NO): NO